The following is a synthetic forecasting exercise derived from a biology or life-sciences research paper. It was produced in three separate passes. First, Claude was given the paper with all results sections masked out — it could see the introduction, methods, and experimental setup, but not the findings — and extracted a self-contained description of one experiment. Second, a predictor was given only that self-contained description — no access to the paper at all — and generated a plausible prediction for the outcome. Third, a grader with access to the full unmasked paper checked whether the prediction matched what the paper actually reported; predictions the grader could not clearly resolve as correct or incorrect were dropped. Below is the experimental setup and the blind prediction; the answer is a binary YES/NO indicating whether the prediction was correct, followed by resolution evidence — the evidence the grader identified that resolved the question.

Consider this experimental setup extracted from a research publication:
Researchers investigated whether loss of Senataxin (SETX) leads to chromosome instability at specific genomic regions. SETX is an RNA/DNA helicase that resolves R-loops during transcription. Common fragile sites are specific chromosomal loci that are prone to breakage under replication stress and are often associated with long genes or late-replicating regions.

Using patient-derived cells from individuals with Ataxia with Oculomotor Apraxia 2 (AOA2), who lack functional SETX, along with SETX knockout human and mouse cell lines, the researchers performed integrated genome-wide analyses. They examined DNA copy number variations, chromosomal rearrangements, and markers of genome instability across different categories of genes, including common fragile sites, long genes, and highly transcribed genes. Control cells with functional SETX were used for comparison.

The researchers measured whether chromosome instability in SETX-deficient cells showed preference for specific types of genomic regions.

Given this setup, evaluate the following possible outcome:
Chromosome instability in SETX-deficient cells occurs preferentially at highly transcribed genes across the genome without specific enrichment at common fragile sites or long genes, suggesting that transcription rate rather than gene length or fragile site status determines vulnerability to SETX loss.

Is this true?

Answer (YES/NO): NO